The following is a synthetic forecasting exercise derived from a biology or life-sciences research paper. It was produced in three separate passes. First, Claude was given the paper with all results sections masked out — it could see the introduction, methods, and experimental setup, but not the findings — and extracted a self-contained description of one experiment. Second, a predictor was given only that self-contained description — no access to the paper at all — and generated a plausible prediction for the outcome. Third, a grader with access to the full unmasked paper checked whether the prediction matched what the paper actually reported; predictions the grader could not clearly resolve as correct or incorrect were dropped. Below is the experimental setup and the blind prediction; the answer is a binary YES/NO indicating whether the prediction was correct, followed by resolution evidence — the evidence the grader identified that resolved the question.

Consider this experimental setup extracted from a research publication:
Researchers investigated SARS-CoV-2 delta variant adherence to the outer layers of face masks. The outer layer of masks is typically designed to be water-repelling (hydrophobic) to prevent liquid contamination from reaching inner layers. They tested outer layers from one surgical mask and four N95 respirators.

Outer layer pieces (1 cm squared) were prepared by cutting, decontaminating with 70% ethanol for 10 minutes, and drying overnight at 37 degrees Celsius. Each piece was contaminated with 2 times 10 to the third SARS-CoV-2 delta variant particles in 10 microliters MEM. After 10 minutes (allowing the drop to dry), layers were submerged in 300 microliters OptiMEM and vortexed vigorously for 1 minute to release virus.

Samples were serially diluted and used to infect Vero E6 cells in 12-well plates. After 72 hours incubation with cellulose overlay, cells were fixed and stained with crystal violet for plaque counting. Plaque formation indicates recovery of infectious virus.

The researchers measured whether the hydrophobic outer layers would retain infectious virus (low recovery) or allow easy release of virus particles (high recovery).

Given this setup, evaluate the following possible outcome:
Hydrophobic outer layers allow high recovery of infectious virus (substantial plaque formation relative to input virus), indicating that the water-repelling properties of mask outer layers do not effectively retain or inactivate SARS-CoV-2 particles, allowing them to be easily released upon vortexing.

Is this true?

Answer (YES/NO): NO